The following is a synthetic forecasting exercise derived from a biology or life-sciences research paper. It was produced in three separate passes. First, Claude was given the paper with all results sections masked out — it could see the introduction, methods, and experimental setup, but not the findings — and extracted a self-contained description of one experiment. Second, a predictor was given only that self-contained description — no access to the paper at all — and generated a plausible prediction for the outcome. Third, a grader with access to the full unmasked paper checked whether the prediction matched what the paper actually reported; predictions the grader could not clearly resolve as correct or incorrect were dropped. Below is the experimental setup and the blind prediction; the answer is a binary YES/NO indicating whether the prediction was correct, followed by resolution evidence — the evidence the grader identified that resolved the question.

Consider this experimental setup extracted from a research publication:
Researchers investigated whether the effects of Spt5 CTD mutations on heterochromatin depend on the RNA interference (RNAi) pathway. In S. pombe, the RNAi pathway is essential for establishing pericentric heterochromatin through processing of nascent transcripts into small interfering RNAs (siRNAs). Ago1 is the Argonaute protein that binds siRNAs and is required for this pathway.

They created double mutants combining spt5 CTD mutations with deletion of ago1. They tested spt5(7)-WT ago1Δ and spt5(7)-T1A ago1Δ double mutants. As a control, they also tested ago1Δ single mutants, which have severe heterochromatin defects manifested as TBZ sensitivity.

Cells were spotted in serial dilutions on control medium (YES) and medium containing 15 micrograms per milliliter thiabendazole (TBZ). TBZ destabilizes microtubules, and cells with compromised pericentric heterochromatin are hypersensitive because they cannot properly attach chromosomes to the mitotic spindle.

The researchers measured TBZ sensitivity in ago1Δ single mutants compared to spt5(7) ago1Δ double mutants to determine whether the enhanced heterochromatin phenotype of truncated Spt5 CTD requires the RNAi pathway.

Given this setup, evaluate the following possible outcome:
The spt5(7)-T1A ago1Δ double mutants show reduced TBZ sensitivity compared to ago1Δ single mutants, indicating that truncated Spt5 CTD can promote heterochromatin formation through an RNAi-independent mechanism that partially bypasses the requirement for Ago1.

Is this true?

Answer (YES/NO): YES